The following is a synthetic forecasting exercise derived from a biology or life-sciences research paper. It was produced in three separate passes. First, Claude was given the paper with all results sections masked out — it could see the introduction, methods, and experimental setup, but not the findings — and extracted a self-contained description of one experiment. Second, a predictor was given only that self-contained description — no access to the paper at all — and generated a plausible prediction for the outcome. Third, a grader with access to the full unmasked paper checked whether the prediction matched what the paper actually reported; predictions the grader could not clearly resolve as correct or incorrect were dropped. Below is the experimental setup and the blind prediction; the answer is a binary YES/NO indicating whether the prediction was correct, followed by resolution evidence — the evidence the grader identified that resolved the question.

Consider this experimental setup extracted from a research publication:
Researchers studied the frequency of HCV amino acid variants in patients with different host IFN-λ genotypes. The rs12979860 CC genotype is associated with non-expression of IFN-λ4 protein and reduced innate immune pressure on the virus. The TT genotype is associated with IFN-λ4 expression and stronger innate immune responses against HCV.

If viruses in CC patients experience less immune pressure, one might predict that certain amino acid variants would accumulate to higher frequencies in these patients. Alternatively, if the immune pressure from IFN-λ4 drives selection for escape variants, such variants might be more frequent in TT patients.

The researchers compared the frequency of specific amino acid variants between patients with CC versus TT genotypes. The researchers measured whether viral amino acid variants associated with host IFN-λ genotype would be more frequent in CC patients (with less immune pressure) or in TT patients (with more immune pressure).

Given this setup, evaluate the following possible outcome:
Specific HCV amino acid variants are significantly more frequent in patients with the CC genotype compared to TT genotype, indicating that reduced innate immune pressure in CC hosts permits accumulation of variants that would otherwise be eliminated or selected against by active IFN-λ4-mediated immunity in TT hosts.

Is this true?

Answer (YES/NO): NO